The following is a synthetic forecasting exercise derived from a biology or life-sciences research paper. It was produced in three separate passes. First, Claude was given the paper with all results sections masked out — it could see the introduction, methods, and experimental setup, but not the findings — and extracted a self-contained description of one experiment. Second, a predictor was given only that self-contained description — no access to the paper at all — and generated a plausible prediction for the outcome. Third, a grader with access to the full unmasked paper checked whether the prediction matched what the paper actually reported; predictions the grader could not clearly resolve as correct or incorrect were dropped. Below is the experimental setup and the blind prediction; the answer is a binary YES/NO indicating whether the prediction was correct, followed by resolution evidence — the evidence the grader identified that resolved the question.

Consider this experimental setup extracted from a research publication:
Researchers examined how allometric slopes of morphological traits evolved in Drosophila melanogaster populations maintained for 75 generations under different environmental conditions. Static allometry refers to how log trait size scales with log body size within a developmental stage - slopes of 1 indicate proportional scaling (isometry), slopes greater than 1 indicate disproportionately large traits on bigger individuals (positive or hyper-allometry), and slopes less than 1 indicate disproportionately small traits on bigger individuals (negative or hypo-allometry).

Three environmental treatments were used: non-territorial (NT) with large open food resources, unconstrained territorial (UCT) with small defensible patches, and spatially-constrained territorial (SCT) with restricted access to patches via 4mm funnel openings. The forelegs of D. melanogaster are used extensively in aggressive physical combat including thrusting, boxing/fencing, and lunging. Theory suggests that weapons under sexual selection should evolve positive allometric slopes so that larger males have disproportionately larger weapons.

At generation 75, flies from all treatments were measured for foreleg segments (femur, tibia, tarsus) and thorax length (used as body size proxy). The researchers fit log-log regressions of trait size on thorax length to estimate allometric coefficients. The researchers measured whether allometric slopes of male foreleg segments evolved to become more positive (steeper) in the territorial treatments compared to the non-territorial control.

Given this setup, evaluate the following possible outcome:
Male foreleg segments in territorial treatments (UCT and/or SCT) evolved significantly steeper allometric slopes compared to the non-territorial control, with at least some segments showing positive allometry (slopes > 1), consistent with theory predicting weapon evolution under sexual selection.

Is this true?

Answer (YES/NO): NO